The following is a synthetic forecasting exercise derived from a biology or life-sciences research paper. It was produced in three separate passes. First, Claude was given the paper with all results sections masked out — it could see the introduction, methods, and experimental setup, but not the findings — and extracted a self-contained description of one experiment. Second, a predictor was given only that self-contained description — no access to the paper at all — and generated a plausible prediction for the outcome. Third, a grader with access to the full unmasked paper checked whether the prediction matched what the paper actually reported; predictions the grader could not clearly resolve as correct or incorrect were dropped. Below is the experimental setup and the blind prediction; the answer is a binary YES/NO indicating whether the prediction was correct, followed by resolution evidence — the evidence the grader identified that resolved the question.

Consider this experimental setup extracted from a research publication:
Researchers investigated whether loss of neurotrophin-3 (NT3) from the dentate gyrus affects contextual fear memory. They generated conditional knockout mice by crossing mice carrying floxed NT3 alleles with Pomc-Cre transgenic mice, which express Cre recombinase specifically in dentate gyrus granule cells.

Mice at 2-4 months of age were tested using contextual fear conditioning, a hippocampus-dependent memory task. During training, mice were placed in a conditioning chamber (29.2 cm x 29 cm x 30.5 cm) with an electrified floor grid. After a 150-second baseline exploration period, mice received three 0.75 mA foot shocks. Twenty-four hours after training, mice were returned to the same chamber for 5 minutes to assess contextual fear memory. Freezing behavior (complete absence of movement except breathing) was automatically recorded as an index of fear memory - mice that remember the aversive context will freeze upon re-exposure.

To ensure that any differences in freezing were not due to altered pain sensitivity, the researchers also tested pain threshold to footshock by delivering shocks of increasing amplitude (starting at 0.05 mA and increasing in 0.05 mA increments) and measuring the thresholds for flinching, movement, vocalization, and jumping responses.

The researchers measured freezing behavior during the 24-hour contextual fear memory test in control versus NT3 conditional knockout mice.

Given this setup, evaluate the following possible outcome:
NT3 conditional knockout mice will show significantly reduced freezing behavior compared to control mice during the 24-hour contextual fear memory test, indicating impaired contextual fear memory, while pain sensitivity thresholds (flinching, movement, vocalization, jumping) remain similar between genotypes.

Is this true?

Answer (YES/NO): YES